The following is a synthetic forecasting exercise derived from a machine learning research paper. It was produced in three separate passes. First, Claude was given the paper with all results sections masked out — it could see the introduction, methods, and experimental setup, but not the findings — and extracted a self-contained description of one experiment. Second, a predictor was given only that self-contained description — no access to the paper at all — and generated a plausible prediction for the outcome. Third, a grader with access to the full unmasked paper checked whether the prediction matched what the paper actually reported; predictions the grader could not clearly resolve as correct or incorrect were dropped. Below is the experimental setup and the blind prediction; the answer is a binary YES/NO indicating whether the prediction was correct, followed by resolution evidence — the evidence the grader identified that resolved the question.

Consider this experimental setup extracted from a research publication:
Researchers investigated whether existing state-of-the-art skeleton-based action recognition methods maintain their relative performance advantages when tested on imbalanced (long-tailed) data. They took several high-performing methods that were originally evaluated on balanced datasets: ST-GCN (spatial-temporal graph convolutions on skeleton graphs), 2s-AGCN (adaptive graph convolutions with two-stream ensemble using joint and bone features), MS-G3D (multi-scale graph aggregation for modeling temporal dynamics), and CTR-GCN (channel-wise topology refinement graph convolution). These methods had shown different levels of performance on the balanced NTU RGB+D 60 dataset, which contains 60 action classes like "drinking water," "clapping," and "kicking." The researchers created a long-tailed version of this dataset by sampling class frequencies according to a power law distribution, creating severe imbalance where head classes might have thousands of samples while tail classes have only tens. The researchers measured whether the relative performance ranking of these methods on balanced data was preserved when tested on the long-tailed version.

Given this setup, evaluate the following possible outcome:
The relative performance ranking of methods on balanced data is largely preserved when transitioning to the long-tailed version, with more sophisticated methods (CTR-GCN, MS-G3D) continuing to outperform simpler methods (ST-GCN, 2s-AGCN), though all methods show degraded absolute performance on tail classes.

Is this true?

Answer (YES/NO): NO